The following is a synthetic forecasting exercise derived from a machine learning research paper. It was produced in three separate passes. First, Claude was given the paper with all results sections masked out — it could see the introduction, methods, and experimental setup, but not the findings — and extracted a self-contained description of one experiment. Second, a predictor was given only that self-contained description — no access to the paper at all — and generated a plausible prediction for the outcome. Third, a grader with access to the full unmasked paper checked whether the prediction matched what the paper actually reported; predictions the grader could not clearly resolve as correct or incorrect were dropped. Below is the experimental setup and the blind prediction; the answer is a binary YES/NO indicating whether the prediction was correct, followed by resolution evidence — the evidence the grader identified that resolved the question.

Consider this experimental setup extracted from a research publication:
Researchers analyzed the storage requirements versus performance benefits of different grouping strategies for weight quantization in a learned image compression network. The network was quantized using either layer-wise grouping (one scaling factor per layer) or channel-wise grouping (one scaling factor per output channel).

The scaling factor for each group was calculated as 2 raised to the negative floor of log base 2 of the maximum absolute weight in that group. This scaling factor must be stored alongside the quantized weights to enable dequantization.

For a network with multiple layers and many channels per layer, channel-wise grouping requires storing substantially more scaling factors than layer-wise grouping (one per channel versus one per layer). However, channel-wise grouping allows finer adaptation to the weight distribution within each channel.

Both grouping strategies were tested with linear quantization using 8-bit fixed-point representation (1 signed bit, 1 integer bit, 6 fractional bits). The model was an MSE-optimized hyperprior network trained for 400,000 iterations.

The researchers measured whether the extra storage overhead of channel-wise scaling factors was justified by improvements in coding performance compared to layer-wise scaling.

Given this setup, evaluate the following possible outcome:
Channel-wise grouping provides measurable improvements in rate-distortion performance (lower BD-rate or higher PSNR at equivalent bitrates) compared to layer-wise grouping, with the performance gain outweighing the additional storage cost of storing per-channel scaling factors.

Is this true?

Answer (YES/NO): YES